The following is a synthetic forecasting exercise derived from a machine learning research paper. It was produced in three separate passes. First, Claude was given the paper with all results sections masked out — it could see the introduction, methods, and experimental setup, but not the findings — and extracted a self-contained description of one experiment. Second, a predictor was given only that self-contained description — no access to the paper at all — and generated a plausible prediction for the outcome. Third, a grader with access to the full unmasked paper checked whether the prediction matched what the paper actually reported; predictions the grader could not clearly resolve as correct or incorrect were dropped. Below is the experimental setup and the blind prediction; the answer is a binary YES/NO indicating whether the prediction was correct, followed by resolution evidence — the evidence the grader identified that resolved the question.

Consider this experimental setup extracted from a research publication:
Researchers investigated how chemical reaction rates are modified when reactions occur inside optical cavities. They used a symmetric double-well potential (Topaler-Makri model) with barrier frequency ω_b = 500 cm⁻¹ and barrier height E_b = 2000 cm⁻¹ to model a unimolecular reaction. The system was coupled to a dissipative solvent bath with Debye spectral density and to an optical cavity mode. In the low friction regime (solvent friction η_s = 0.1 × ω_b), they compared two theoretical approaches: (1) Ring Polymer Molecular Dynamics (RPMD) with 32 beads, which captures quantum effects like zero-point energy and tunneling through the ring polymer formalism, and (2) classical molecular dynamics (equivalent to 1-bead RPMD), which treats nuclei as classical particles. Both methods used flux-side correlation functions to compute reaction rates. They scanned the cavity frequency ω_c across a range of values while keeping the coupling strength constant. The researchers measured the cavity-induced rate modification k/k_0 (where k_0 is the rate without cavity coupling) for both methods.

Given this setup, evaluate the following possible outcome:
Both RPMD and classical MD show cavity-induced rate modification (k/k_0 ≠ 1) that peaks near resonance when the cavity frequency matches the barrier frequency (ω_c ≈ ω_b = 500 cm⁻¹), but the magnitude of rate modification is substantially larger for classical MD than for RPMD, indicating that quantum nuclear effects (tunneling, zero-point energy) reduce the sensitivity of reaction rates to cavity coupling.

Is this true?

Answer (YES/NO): NO